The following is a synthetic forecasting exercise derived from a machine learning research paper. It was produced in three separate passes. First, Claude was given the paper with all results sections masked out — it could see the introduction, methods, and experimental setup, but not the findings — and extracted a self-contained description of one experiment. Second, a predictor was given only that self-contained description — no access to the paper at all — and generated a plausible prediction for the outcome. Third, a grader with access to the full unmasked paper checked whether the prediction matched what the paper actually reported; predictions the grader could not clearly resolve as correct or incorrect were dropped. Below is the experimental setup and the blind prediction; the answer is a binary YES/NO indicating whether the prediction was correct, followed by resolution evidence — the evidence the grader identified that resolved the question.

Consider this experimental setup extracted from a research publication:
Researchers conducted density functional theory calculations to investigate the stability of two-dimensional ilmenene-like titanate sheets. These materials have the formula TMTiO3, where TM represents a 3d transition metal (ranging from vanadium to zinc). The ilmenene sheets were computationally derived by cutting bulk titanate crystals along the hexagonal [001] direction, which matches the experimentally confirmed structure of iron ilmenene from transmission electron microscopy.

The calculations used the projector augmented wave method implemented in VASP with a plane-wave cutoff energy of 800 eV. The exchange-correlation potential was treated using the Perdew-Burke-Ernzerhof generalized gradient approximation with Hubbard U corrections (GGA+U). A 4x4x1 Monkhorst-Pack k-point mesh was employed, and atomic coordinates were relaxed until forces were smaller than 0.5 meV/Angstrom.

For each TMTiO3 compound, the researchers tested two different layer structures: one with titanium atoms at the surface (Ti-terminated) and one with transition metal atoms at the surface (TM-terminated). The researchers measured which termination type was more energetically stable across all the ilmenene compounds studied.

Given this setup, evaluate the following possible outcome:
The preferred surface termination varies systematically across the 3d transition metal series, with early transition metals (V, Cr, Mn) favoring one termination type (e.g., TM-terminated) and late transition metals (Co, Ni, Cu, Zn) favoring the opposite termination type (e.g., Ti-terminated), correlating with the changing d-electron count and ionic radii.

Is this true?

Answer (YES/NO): NO